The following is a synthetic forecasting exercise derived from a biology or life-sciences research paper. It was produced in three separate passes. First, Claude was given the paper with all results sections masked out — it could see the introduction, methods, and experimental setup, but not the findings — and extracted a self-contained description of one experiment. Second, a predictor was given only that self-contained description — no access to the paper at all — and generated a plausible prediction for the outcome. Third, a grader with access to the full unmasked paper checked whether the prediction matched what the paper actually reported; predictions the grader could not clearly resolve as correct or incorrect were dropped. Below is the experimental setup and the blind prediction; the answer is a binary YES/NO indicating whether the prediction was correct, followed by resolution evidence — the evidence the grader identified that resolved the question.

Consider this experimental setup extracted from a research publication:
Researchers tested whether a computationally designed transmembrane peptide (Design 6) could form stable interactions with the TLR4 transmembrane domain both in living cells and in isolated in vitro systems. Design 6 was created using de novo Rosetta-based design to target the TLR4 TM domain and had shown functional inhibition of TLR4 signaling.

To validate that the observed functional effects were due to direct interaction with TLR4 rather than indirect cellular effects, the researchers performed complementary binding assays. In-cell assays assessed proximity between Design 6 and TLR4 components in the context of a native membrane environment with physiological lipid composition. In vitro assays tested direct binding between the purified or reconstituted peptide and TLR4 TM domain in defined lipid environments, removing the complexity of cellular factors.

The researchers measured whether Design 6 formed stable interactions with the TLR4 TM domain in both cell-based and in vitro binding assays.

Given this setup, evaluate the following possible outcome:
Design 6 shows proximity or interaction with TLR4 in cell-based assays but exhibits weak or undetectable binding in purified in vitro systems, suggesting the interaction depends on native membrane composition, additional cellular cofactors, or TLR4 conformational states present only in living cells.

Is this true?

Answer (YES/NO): NO